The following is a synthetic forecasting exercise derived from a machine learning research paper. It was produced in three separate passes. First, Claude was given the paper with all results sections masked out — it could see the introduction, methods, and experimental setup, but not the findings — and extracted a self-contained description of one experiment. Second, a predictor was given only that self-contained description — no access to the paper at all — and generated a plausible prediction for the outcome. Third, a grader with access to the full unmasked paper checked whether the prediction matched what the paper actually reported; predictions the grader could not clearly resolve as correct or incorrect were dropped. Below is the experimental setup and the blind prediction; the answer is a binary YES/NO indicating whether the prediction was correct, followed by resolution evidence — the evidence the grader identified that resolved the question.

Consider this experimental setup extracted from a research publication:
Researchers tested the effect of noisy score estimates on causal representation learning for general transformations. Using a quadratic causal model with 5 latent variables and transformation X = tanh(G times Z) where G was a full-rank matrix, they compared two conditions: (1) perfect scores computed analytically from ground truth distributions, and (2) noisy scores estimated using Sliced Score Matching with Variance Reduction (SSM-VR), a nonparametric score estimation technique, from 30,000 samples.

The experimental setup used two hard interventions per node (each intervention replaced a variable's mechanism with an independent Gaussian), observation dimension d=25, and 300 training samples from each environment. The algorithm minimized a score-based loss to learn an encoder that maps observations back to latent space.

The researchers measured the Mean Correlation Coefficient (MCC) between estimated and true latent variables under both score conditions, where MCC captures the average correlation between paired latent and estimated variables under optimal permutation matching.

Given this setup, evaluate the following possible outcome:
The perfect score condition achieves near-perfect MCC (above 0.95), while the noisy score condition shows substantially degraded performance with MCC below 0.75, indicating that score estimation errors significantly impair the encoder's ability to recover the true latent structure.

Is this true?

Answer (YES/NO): NO